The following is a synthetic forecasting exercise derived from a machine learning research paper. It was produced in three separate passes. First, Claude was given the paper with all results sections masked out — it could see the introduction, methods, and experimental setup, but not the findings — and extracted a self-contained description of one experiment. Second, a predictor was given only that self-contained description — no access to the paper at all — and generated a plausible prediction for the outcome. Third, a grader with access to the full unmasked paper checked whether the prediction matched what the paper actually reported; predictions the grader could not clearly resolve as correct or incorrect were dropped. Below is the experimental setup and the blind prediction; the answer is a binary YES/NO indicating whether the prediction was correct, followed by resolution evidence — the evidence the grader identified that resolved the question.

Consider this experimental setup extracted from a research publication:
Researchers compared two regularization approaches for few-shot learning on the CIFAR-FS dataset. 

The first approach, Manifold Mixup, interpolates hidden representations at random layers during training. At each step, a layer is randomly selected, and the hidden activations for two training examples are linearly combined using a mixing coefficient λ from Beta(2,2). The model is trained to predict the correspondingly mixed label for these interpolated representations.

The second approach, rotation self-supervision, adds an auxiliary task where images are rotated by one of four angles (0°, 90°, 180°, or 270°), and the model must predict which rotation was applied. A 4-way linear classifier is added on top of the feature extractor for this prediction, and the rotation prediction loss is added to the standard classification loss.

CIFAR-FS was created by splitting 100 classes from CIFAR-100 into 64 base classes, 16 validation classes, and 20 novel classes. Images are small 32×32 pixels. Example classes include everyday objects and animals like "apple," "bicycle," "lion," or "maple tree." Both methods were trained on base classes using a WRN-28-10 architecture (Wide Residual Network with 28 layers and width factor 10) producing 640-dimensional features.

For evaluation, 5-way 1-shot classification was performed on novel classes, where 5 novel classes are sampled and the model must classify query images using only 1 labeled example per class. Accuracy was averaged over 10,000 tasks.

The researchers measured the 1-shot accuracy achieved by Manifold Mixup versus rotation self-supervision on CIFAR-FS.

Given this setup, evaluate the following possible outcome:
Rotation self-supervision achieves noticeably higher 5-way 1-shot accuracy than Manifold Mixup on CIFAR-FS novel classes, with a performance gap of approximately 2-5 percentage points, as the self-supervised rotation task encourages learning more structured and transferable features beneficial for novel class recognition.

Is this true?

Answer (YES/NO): NO